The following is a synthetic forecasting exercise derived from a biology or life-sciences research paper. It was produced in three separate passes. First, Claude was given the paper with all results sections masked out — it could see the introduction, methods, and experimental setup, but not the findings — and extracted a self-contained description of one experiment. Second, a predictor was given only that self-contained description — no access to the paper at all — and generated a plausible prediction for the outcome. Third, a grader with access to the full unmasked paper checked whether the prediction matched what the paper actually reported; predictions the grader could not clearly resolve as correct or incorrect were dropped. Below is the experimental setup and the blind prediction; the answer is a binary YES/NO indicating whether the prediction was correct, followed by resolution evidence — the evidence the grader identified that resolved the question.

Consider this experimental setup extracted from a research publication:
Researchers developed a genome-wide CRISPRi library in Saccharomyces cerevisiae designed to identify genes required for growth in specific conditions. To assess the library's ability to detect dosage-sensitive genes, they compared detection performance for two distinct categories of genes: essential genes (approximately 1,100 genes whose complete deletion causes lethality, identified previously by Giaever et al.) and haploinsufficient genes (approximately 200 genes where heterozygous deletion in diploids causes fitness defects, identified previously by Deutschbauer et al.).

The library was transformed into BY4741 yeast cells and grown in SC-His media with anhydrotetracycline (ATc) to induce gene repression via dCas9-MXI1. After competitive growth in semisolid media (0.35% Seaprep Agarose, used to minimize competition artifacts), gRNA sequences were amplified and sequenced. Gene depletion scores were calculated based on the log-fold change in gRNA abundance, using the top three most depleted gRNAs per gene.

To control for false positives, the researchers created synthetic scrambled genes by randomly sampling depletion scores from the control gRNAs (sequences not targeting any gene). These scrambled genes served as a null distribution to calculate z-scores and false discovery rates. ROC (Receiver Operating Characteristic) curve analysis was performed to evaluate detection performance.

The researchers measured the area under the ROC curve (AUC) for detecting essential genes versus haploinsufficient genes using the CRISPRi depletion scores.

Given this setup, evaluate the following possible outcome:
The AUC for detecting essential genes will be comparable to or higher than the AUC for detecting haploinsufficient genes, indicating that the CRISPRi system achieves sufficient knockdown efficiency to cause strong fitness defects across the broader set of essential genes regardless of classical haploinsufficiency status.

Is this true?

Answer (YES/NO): NO